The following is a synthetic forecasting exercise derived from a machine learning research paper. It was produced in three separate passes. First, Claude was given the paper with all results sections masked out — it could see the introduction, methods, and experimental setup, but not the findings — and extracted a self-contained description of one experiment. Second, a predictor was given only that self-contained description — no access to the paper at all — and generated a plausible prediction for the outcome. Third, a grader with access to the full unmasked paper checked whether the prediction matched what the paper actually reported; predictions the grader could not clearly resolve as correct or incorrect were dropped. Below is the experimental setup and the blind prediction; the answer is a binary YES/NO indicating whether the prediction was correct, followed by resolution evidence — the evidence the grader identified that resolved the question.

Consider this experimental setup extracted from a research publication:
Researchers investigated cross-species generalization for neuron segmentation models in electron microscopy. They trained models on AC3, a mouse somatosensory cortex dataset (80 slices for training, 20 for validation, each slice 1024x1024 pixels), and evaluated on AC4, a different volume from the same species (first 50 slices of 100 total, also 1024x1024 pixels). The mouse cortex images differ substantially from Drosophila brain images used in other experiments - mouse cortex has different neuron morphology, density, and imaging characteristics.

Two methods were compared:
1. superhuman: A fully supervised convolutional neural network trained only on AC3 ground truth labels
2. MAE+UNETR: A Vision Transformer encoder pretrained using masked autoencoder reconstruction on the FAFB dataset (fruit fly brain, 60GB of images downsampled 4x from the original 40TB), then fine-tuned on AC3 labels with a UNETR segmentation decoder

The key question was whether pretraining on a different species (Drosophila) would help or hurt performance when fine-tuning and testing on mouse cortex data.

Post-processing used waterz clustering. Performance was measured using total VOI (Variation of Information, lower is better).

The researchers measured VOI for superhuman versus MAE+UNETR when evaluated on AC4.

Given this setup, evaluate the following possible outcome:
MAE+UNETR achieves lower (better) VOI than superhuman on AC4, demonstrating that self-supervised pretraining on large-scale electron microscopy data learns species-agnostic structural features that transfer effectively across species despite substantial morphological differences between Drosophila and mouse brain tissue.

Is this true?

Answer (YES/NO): NO